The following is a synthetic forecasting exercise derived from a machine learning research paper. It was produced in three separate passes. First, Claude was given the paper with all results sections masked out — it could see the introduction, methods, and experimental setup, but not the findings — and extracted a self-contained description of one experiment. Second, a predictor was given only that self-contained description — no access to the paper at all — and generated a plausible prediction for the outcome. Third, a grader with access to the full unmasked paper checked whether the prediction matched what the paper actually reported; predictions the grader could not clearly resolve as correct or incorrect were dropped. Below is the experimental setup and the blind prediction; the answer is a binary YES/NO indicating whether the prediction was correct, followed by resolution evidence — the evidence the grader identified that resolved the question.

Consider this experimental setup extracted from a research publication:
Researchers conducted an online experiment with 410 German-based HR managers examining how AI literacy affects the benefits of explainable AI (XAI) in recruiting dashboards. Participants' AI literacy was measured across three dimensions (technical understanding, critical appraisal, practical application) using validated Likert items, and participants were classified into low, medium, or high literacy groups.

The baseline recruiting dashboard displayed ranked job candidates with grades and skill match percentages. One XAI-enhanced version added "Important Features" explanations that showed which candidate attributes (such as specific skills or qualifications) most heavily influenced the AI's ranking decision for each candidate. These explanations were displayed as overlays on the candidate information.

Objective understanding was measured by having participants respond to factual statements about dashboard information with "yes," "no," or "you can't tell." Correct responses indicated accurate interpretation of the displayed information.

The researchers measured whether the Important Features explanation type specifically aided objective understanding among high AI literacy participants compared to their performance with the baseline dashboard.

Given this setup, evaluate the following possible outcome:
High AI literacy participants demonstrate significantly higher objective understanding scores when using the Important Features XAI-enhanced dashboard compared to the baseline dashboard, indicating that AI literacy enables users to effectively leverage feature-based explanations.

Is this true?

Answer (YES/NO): YES